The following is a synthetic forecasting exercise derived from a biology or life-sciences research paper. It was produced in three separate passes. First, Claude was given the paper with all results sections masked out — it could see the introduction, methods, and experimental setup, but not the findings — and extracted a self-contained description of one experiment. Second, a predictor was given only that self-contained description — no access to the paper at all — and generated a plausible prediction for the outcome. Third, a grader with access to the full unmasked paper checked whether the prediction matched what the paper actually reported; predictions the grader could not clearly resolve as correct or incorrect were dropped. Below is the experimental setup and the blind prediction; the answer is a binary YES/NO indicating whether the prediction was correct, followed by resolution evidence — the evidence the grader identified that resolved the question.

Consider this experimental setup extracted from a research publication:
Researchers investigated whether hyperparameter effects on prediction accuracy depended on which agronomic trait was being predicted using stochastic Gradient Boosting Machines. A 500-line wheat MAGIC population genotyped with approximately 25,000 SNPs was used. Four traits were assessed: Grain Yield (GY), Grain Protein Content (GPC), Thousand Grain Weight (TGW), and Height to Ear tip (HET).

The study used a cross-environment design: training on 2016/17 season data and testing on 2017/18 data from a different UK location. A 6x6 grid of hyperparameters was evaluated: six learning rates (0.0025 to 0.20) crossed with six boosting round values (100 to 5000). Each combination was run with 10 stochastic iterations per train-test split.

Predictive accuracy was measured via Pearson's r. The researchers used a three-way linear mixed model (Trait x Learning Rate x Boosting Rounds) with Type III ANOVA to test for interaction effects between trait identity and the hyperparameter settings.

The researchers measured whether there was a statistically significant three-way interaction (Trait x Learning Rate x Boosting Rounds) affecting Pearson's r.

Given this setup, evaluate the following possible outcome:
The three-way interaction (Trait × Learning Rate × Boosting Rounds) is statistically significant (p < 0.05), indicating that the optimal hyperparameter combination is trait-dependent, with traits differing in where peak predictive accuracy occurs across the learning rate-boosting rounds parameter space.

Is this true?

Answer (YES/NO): YES